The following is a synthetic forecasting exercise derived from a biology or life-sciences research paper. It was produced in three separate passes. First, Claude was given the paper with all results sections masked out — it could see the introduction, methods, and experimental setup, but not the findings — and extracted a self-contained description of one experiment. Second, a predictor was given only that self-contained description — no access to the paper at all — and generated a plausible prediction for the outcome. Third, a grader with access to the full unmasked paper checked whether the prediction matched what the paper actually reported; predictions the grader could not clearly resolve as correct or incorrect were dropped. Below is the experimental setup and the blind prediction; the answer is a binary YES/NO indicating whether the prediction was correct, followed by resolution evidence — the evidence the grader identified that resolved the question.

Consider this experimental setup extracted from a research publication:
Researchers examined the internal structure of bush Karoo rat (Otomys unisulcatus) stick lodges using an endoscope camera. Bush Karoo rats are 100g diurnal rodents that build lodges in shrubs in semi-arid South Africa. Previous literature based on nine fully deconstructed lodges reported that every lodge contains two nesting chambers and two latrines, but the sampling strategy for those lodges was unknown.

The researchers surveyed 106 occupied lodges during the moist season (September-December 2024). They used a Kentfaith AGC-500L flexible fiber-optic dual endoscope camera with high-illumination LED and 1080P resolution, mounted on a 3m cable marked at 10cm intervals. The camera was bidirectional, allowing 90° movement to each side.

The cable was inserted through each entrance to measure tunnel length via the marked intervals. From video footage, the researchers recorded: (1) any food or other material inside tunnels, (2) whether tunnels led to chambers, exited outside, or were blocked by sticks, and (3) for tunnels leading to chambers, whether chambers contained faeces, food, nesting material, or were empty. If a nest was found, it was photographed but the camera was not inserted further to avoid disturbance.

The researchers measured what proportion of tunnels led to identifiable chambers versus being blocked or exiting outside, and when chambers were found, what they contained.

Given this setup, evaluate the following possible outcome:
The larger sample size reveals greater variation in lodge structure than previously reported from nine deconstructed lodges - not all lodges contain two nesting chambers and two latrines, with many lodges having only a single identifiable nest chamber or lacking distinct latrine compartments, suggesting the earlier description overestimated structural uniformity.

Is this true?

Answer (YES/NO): YES